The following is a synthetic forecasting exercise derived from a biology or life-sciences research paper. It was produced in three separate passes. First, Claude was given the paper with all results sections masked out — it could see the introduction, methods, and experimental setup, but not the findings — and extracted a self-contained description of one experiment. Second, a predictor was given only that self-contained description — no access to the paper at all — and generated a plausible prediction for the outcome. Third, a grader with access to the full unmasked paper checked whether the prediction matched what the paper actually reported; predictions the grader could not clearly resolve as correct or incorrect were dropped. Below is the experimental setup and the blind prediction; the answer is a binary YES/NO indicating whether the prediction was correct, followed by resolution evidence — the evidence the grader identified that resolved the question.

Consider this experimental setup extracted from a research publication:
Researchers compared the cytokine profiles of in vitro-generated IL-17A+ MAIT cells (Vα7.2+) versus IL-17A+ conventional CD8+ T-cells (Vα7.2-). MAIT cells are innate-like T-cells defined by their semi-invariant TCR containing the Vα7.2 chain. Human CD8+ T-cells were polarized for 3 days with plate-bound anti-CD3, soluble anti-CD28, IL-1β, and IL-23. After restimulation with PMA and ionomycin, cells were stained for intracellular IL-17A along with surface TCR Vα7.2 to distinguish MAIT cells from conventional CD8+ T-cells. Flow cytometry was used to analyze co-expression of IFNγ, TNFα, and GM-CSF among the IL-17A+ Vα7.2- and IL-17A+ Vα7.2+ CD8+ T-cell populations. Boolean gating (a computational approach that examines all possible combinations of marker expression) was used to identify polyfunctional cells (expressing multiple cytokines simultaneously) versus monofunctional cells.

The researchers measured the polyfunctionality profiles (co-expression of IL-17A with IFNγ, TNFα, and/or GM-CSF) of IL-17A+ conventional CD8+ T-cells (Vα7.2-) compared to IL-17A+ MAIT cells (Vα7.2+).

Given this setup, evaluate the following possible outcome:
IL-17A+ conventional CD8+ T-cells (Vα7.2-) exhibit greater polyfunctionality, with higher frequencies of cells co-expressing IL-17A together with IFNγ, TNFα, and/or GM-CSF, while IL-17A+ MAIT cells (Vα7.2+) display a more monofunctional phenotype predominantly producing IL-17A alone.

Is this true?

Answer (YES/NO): NO